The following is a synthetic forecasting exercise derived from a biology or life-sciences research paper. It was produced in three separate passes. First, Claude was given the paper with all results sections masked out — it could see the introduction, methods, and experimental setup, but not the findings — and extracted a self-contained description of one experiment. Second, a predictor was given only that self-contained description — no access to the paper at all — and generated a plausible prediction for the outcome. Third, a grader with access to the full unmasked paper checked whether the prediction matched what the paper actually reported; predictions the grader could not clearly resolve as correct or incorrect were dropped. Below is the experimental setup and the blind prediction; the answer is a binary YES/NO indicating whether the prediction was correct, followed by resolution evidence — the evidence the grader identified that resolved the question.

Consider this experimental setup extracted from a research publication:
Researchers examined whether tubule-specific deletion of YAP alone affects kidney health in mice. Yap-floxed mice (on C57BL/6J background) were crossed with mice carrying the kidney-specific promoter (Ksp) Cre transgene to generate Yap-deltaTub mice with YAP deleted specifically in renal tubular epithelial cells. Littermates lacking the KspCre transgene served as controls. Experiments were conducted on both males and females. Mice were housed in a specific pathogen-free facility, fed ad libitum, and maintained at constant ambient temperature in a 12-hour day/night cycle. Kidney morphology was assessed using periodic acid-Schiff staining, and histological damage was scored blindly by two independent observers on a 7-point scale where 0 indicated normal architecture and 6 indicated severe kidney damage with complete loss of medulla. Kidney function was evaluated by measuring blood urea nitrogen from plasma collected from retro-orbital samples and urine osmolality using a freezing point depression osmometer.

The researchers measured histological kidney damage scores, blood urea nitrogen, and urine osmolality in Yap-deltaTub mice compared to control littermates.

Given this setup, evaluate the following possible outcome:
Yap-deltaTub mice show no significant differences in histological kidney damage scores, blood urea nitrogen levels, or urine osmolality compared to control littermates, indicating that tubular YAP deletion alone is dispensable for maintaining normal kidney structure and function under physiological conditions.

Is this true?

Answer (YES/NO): NO